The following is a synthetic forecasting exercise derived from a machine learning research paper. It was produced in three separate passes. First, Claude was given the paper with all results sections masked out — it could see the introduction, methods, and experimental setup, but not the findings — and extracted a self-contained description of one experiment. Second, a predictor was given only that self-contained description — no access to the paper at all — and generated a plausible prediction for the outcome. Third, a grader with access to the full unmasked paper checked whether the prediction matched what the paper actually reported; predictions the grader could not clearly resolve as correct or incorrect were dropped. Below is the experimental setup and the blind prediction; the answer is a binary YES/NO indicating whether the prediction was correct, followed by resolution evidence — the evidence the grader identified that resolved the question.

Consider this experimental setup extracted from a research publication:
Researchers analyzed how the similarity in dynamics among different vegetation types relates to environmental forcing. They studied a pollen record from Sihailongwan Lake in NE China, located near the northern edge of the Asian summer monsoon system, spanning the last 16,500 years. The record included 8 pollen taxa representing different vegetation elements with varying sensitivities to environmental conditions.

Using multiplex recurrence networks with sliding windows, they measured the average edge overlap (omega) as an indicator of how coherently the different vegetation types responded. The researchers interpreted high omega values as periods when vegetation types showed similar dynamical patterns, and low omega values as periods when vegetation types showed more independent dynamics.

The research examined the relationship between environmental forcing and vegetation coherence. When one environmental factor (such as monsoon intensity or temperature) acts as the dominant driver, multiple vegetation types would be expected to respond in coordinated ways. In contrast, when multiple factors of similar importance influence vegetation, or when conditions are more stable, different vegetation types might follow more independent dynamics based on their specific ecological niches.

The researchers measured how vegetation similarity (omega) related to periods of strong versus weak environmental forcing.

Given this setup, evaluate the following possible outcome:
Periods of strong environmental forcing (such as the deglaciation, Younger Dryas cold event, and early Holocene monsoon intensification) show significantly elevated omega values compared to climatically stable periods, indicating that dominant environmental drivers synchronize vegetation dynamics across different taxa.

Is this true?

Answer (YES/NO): NO